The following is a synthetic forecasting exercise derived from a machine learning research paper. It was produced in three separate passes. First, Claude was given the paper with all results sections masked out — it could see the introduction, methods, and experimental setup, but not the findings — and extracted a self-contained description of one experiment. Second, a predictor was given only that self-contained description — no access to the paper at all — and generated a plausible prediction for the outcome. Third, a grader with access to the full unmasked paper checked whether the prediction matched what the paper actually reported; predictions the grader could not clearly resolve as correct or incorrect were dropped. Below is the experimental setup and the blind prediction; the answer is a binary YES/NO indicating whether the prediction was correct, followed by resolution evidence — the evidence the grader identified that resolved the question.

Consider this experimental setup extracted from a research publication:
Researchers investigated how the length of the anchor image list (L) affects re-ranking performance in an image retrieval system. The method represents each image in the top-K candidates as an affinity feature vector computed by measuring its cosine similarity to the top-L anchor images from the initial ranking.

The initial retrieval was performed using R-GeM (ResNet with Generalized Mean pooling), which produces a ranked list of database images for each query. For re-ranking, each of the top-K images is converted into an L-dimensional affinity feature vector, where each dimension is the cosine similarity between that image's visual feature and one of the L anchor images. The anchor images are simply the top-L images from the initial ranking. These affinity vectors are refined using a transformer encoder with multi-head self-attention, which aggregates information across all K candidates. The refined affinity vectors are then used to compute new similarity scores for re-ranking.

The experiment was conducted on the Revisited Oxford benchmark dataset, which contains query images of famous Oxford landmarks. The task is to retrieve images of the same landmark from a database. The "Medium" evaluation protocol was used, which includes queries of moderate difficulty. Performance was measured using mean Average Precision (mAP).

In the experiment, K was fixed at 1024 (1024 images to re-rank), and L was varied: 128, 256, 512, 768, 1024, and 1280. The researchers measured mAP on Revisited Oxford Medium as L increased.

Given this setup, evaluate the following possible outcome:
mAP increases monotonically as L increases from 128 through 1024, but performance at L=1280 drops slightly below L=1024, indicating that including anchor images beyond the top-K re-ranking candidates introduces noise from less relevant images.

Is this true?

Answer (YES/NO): NO